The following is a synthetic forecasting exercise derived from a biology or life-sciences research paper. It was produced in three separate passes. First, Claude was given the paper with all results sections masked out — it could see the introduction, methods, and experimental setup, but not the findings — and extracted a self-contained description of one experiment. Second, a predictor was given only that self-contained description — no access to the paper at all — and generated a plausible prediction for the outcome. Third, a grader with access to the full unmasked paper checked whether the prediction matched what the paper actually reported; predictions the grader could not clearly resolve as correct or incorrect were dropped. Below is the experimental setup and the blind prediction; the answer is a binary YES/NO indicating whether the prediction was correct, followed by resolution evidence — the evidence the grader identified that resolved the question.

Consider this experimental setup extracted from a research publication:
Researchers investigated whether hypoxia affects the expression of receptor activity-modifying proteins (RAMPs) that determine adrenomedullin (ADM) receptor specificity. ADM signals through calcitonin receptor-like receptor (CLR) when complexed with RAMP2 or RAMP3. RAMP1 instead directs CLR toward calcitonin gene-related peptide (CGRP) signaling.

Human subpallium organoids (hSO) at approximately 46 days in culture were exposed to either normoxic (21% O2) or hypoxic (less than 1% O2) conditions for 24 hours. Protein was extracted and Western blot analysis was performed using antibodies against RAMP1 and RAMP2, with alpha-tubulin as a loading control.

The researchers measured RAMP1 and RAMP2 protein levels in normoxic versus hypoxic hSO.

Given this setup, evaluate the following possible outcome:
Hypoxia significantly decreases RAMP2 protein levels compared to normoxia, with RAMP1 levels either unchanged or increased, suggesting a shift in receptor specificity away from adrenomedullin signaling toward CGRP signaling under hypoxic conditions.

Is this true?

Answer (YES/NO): NO